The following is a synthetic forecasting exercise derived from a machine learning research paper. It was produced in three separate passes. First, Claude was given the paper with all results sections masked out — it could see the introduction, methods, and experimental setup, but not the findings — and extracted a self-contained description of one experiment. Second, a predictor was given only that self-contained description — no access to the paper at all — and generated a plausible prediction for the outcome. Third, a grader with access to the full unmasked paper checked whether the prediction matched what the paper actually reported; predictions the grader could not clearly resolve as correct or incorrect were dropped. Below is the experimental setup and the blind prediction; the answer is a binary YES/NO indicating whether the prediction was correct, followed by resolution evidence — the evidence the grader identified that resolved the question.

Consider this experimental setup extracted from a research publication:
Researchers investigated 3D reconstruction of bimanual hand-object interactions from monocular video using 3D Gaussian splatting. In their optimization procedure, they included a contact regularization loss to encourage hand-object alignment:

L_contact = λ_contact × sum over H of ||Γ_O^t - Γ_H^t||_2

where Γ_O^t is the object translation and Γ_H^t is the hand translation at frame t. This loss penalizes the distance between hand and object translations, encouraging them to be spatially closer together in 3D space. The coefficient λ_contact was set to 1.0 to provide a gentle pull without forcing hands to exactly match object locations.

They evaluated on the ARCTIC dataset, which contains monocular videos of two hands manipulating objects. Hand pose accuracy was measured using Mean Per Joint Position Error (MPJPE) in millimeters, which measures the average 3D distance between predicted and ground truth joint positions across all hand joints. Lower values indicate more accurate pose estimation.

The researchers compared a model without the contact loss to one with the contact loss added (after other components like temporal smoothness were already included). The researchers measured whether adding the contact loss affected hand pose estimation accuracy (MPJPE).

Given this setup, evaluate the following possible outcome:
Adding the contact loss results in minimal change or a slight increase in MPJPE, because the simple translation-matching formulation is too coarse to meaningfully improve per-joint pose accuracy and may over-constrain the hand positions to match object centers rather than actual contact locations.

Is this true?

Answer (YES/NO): YES